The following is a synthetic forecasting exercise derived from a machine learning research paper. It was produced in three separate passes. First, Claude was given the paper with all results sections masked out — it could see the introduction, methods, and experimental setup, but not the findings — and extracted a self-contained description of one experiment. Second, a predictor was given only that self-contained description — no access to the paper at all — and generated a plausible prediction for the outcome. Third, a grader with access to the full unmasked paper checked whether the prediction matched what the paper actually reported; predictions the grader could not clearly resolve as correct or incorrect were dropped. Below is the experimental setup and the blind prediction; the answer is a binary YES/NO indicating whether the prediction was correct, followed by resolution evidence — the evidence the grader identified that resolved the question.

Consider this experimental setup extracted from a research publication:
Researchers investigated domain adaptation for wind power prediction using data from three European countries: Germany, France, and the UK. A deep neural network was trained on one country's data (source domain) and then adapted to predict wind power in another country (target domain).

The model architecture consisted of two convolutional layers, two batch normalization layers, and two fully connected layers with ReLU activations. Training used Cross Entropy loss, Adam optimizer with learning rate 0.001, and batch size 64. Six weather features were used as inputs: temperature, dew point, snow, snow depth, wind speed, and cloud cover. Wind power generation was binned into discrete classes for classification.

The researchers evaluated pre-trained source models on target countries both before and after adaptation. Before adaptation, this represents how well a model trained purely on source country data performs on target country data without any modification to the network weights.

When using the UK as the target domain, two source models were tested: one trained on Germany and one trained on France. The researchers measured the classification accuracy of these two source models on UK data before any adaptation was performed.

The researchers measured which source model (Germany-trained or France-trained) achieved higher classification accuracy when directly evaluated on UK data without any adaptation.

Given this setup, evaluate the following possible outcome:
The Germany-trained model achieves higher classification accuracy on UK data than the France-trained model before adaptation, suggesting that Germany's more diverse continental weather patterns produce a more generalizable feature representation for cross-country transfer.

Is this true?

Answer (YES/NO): YES